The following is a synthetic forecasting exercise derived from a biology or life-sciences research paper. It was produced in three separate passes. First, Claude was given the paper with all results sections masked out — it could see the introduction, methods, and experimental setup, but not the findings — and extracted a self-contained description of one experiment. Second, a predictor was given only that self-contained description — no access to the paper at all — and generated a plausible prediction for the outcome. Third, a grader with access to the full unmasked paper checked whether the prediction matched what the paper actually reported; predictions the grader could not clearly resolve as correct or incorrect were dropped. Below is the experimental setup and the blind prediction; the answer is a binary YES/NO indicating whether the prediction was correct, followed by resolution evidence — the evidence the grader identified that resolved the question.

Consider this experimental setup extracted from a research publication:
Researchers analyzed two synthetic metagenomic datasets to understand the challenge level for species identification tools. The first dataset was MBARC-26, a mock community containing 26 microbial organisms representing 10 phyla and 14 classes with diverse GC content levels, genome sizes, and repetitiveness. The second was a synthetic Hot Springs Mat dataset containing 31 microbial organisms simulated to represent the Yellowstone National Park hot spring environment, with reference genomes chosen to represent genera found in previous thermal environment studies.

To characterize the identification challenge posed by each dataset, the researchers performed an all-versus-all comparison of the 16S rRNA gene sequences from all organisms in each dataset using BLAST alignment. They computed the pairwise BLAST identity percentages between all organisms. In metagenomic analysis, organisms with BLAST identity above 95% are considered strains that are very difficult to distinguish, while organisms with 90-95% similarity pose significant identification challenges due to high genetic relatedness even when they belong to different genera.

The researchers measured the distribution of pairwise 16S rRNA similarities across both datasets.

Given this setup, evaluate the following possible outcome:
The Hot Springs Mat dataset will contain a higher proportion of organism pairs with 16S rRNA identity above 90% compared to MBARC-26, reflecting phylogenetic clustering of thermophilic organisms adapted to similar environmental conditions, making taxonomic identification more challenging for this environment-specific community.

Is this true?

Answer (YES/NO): YES